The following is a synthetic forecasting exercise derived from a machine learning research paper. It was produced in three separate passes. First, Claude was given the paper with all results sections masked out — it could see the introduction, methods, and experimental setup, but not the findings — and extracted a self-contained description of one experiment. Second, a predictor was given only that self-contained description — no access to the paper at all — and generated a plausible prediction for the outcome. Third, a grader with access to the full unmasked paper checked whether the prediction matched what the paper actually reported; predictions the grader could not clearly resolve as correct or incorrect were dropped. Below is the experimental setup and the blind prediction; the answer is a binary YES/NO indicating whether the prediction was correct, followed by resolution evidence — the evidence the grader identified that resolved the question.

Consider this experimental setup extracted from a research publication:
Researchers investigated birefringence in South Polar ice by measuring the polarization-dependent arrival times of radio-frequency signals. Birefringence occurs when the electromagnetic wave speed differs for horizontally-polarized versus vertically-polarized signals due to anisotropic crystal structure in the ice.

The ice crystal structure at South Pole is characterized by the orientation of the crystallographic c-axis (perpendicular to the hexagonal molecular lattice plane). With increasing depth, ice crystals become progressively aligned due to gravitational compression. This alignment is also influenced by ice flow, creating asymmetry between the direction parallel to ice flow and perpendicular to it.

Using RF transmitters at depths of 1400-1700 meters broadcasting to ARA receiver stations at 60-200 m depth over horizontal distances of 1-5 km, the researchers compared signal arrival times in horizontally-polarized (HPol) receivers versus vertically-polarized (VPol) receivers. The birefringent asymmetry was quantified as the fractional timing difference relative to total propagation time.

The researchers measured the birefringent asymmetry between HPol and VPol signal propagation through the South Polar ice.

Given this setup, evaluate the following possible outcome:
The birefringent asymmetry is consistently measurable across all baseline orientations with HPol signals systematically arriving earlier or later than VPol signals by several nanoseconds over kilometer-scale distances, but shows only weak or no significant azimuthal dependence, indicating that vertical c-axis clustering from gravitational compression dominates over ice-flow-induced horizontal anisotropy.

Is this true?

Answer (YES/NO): NO